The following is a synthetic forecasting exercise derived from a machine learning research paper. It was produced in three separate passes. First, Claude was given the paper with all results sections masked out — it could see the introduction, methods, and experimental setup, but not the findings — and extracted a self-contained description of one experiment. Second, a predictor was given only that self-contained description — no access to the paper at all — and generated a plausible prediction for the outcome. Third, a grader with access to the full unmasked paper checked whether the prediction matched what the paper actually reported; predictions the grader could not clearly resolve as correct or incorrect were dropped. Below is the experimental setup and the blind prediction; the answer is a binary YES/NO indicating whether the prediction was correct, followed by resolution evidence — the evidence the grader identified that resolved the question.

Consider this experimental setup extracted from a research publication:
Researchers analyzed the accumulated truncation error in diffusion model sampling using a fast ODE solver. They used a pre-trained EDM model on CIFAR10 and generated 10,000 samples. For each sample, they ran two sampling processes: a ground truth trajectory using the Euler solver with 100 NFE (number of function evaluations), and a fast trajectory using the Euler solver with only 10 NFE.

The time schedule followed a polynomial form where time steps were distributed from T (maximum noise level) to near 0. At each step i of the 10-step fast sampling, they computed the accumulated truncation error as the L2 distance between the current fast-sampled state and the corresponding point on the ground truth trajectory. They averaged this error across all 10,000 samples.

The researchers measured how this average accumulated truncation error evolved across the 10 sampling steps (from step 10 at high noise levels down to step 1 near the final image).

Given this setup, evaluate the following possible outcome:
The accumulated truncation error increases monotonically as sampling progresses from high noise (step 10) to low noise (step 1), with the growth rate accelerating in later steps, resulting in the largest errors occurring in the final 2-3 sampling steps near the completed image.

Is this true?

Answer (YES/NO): NO